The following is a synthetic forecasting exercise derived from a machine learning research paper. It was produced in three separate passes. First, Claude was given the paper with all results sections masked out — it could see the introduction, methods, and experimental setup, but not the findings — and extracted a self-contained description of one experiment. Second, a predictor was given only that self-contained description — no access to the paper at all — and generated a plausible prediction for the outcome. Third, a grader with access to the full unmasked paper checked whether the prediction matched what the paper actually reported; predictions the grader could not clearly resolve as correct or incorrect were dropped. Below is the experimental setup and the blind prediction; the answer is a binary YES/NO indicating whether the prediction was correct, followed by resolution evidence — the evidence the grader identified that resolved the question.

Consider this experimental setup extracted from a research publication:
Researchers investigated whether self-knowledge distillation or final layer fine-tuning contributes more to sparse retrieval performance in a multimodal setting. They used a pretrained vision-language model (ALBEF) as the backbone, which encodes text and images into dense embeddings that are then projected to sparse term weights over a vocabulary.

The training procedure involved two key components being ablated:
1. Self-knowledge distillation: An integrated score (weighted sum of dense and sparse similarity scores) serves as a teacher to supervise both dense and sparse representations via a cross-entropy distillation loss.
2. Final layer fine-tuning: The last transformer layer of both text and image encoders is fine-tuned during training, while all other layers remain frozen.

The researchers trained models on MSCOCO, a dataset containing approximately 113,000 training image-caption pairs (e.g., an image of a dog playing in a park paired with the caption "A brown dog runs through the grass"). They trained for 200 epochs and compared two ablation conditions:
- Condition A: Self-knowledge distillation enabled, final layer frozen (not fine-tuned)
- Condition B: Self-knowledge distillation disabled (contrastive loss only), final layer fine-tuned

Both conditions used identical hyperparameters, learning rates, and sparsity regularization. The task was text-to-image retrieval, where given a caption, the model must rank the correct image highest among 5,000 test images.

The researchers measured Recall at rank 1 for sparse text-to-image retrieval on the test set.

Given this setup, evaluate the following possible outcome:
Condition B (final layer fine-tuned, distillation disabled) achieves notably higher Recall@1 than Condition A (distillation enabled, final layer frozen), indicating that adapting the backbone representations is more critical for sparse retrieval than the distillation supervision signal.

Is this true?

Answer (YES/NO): NO